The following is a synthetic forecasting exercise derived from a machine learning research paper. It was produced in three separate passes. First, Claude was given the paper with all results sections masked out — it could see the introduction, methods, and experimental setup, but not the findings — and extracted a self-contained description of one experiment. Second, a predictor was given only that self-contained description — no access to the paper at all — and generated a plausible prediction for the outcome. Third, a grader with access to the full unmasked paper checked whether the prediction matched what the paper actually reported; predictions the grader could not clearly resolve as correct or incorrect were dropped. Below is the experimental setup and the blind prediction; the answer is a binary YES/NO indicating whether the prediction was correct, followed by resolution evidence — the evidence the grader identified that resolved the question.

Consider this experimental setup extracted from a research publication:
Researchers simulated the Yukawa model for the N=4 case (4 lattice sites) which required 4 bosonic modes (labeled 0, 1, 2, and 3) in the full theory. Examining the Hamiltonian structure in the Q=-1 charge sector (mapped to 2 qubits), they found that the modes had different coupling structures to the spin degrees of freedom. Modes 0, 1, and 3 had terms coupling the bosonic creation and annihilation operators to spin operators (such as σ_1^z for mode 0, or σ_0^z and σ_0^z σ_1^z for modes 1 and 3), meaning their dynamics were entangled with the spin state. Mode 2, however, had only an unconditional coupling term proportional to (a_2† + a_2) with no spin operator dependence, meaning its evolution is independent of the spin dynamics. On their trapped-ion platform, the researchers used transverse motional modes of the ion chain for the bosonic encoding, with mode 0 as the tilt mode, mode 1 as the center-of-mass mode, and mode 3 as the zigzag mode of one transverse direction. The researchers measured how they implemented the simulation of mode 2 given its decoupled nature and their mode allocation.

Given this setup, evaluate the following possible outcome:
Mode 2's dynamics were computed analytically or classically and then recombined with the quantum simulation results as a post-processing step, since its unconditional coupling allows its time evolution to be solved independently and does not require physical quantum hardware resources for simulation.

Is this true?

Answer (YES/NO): NO